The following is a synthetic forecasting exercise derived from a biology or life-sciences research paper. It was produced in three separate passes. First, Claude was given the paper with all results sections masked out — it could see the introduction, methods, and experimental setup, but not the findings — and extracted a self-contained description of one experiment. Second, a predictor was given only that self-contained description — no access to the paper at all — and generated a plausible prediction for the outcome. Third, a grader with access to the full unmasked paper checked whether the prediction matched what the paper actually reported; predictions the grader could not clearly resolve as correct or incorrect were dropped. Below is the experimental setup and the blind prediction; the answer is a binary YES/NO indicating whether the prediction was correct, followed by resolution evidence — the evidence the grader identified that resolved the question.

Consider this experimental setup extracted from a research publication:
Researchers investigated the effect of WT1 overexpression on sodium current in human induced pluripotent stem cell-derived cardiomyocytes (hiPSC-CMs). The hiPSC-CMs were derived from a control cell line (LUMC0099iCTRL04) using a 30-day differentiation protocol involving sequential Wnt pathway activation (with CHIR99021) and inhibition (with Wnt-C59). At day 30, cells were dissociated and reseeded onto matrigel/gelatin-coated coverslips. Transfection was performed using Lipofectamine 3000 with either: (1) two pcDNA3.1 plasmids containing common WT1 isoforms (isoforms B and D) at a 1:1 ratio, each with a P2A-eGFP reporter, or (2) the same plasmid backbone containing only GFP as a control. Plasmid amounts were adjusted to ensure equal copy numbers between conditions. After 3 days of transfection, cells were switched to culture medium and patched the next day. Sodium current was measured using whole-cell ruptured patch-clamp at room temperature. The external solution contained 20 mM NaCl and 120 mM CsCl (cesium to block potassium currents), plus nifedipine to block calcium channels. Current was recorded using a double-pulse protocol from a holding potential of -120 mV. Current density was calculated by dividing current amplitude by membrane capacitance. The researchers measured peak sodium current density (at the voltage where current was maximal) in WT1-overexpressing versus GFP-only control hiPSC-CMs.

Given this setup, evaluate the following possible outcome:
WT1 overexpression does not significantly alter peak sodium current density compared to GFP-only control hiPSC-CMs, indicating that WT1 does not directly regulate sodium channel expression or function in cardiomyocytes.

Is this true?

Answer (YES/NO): NO